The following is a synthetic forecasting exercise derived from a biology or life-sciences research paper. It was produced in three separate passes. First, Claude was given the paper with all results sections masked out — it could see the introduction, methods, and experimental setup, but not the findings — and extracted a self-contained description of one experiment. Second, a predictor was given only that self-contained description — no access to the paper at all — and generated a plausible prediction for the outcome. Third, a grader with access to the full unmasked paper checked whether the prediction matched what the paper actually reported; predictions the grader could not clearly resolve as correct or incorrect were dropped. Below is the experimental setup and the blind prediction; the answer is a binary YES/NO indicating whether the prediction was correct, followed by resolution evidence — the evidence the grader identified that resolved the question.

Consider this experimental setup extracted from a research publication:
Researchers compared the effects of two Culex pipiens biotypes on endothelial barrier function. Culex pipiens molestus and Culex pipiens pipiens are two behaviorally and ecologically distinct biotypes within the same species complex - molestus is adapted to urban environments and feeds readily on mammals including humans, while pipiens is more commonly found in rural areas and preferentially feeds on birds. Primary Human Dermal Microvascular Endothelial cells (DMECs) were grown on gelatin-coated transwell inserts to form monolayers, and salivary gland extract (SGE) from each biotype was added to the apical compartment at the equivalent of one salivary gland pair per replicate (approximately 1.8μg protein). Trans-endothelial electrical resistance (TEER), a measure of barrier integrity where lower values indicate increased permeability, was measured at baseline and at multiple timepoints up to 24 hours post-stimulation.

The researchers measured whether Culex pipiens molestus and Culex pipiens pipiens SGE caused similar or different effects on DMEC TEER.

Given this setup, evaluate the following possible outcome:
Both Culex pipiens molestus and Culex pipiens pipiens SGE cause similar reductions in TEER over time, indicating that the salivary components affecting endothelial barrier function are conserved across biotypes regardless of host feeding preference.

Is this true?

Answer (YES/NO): NO